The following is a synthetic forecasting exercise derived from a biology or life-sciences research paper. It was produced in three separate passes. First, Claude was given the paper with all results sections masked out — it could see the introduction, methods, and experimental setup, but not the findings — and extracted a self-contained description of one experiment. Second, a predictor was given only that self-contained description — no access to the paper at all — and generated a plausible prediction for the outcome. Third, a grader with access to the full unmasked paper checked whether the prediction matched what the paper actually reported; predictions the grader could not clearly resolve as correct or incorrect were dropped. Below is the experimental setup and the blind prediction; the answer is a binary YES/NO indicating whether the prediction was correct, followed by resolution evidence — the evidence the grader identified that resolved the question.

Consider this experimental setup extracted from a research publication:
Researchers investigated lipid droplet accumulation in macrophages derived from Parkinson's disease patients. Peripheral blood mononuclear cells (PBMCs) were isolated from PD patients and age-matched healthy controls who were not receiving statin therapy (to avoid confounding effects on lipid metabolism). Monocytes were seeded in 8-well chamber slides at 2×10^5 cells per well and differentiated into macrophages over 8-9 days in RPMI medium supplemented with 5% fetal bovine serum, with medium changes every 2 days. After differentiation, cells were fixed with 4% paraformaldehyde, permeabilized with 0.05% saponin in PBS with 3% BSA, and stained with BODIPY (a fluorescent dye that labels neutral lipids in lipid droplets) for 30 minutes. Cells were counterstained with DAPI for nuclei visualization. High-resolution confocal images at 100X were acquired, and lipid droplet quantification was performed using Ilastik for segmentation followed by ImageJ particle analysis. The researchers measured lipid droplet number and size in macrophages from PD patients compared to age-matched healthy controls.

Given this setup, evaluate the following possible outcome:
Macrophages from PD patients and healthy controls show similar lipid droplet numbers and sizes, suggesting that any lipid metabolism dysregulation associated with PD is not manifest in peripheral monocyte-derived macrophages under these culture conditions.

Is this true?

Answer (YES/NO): NO